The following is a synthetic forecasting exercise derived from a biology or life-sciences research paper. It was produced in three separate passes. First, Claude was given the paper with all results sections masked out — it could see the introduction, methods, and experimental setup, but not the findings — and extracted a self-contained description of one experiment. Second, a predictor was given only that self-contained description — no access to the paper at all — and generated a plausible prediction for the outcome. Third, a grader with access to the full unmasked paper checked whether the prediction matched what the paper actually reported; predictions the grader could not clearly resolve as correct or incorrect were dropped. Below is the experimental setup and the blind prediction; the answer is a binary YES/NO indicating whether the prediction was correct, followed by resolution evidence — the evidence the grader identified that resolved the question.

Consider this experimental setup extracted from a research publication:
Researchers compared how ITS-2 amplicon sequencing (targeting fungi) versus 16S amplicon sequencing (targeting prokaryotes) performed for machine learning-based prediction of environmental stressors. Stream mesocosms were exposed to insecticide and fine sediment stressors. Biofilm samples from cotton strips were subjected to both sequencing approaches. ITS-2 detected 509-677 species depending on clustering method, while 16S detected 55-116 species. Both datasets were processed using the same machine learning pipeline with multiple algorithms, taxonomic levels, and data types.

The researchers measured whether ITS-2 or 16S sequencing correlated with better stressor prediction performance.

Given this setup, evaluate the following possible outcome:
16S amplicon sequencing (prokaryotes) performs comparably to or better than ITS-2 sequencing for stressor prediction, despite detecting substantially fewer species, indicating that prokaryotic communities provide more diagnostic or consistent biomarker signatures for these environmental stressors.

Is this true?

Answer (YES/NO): YES